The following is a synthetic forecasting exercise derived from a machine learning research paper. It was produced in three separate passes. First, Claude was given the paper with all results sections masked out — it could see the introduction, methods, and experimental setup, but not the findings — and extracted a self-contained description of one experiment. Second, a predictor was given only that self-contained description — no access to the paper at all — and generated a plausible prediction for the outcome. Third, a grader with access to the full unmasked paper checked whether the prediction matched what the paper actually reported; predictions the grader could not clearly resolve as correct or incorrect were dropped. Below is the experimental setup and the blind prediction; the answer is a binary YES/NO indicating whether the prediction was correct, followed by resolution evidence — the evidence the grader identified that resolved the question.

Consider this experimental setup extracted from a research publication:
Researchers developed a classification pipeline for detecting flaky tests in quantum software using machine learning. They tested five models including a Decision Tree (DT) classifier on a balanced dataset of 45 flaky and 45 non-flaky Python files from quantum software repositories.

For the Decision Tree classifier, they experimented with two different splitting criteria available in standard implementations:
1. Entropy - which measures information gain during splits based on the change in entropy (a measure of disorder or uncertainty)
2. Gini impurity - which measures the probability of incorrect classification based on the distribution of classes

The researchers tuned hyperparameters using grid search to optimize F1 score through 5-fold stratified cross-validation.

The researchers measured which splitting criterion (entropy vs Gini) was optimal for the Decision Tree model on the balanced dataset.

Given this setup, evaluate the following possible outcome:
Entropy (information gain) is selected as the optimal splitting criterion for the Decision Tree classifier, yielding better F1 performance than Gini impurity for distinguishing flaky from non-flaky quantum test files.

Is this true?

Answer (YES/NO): YES